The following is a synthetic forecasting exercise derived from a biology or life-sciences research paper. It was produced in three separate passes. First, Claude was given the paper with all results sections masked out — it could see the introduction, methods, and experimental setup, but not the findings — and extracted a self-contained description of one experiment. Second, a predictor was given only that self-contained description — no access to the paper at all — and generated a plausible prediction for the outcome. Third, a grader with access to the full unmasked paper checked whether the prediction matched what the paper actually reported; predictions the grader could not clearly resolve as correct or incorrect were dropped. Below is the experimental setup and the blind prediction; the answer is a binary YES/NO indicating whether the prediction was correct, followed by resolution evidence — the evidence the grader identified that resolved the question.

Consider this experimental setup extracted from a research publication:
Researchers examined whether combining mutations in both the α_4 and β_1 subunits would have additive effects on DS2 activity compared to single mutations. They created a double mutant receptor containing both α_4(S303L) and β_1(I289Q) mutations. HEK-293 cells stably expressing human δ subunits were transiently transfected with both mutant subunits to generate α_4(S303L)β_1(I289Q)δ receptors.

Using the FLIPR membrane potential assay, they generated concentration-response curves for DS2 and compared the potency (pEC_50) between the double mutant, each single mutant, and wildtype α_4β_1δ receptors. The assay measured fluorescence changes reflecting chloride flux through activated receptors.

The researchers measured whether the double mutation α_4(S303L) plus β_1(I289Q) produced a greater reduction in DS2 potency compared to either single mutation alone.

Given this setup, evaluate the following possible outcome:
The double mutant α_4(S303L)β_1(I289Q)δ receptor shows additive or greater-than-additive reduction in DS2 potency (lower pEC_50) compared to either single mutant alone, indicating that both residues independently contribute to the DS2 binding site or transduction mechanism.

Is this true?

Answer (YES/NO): NO